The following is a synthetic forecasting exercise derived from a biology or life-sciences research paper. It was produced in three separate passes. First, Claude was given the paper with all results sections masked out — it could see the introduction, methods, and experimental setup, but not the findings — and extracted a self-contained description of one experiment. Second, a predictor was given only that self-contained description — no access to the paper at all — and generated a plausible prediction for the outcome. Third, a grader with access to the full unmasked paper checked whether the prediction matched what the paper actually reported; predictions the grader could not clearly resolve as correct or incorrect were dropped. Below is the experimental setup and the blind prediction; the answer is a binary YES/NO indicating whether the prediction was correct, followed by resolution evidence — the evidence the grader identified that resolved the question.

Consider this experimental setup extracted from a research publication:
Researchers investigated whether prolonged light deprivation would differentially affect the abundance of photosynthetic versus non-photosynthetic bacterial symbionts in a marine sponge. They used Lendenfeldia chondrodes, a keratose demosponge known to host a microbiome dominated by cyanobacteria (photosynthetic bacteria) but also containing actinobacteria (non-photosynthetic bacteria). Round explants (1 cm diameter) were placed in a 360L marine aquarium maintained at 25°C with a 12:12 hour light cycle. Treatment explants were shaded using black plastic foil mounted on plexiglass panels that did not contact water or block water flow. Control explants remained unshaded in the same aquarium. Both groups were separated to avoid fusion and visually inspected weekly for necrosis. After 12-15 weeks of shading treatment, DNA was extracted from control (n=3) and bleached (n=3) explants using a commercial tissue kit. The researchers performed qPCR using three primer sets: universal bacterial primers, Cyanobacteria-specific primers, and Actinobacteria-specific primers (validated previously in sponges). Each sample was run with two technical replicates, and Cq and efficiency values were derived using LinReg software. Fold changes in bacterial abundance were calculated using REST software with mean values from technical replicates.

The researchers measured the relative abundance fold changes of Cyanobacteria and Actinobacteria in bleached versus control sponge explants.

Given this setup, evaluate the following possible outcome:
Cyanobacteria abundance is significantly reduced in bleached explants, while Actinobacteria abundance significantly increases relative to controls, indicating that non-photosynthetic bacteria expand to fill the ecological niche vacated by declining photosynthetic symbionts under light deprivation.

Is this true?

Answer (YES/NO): NO